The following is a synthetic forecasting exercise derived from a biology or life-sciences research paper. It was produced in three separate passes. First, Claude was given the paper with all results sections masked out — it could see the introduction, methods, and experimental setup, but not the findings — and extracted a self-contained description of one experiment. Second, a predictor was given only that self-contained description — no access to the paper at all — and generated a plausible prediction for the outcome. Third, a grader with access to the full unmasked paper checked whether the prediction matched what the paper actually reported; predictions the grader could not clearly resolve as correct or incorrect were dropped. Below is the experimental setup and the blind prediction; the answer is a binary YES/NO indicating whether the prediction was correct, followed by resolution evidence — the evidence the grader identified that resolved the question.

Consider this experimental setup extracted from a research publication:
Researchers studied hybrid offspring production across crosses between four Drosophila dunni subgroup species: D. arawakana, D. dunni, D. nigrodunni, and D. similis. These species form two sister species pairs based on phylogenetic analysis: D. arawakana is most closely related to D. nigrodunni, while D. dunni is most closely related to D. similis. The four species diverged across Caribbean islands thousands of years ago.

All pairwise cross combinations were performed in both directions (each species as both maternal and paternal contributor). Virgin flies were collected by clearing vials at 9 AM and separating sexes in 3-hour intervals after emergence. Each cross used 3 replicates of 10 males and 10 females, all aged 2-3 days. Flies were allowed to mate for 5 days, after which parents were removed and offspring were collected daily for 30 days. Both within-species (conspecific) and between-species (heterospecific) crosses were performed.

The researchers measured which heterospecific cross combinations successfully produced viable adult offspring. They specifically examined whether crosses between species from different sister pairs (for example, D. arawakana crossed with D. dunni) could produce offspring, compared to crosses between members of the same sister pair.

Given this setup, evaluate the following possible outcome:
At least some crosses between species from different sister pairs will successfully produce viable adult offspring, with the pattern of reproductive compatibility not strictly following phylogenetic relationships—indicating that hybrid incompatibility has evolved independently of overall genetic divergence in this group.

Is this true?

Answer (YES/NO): NO